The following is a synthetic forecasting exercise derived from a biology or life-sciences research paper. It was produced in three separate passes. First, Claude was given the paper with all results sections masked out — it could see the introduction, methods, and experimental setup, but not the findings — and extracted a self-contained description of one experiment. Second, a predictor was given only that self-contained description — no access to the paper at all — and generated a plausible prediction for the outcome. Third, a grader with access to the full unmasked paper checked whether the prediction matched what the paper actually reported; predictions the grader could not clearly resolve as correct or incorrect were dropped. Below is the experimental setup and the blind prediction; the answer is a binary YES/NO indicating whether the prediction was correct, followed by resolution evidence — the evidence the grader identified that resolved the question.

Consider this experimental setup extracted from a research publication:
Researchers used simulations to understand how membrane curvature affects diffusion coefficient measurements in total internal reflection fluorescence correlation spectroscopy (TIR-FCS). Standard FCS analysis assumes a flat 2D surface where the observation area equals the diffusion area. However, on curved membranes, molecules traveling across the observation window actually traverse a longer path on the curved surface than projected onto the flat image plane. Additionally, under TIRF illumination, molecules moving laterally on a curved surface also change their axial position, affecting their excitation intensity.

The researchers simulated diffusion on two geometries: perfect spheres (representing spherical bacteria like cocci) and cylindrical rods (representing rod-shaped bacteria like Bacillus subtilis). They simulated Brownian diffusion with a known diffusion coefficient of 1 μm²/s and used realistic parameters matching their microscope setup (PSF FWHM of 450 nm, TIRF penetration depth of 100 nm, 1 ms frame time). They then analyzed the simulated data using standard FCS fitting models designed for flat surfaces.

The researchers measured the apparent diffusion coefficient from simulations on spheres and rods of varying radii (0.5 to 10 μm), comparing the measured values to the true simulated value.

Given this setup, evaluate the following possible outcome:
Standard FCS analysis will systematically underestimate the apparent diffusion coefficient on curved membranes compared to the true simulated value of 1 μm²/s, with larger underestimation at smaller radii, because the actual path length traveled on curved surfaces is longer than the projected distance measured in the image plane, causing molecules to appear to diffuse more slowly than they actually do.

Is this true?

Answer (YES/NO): NO